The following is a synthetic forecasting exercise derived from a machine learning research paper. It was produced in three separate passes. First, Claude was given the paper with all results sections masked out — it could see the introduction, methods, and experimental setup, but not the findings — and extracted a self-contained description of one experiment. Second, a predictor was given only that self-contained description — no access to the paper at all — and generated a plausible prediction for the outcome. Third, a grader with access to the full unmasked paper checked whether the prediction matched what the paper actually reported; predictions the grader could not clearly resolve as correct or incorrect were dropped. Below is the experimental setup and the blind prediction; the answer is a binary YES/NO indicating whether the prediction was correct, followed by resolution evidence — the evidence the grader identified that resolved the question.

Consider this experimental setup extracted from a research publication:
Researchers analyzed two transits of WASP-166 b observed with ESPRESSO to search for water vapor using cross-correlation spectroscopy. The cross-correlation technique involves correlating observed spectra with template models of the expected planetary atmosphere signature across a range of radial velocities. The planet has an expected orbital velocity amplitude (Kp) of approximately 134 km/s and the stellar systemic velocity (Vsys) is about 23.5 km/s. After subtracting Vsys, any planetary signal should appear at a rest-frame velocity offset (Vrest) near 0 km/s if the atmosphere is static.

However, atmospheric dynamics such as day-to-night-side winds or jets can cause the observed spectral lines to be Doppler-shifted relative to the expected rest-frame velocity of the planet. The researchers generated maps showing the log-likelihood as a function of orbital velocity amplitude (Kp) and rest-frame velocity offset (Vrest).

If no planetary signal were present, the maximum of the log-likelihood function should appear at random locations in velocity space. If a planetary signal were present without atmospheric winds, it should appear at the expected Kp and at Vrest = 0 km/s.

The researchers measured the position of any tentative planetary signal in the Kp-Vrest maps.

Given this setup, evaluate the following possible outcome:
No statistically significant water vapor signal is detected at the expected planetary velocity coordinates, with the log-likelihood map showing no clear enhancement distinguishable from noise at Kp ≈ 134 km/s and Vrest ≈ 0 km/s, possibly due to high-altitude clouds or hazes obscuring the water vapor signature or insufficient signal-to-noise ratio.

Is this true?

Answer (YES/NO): NO